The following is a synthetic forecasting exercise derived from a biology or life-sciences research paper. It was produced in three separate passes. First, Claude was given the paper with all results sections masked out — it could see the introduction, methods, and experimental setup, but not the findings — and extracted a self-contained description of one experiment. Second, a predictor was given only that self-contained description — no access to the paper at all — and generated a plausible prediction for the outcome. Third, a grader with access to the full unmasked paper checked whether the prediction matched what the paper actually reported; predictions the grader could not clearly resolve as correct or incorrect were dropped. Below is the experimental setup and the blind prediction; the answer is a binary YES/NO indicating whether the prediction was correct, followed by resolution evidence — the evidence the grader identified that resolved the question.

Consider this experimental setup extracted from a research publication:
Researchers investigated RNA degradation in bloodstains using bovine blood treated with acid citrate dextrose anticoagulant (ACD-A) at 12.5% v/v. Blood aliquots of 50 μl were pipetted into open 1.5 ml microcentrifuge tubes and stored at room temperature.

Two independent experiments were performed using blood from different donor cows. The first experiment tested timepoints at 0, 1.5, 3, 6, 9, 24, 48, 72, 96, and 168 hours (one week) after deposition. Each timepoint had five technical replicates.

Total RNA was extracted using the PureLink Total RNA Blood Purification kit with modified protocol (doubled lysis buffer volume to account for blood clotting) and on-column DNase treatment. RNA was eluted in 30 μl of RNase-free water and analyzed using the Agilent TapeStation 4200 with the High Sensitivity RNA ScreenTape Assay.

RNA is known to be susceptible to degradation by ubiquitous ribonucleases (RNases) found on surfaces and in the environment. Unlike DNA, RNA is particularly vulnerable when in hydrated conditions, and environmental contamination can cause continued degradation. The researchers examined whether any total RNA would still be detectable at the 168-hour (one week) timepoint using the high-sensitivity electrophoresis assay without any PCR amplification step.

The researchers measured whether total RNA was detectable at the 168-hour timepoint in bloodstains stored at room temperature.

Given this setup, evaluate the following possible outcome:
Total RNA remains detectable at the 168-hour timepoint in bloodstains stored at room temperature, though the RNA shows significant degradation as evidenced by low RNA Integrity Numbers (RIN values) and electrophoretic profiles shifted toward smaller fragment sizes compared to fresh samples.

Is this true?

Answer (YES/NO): YES